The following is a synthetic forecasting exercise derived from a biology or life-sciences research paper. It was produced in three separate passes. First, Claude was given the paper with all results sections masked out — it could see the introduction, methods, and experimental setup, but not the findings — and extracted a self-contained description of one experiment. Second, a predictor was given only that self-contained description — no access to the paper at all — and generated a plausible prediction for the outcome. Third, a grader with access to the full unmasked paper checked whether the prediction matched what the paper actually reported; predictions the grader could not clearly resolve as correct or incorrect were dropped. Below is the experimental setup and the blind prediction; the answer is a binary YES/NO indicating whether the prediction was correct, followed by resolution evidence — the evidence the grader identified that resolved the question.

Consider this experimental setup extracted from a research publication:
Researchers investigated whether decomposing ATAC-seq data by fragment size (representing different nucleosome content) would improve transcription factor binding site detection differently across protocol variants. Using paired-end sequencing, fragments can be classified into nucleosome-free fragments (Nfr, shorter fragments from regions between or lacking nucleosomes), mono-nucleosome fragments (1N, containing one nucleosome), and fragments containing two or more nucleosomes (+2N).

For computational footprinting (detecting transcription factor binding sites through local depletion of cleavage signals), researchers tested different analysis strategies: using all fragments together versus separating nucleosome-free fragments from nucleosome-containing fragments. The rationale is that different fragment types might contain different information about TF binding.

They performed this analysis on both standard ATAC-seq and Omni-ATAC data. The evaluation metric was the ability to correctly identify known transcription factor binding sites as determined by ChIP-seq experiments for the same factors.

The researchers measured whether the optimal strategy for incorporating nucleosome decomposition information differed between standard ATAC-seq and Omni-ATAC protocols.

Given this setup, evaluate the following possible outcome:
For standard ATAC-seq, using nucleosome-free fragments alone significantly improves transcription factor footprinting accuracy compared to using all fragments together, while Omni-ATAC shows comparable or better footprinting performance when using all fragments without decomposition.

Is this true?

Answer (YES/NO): NO